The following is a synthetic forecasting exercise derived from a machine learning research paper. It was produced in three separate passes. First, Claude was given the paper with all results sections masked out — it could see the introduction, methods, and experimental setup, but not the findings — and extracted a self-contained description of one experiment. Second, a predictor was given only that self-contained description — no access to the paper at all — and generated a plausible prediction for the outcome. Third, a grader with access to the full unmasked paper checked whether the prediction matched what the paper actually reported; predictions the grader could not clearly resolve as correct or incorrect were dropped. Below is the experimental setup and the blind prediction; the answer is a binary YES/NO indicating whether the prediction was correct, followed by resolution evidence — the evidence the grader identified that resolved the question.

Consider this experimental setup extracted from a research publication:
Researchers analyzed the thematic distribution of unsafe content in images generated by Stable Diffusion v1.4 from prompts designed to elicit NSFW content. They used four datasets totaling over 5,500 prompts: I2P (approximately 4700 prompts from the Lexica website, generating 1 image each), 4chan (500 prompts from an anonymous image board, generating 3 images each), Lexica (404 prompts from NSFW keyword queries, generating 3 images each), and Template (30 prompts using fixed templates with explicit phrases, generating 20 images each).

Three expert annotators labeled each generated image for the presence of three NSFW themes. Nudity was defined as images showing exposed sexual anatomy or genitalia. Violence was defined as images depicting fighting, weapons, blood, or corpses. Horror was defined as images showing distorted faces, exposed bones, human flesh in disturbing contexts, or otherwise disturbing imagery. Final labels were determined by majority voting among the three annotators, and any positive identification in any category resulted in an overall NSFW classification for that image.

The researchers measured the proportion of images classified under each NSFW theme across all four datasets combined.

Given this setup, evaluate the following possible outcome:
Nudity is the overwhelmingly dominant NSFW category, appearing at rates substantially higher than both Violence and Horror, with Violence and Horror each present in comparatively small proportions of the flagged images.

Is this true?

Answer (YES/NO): NO